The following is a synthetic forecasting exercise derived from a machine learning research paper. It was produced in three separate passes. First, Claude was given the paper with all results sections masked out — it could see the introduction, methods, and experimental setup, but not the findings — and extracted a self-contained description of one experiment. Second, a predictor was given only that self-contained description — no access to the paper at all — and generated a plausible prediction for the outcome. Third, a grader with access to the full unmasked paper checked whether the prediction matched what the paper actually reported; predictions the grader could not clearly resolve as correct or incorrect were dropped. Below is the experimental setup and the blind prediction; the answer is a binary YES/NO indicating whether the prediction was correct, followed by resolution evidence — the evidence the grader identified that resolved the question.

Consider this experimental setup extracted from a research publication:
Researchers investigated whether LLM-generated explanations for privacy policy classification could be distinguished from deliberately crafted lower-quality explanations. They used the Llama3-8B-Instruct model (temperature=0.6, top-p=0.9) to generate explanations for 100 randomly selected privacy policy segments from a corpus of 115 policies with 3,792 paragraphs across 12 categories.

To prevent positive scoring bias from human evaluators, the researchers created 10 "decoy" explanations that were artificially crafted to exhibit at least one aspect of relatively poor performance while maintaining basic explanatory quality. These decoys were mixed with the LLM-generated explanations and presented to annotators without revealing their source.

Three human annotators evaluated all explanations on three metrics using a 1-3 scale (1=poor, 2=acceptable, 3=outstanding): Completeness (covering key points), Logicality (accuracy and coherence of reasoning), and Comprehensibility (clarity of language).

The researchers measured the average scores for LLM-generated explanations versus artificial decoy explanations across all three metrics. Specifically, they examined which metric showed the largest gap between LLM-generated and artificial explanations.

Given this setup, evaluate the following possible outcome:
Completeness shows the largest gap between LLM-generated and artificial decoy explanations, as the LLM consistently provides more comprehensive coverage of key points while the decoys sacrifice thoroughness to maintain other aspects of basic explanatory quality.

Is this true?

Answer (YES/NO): NO